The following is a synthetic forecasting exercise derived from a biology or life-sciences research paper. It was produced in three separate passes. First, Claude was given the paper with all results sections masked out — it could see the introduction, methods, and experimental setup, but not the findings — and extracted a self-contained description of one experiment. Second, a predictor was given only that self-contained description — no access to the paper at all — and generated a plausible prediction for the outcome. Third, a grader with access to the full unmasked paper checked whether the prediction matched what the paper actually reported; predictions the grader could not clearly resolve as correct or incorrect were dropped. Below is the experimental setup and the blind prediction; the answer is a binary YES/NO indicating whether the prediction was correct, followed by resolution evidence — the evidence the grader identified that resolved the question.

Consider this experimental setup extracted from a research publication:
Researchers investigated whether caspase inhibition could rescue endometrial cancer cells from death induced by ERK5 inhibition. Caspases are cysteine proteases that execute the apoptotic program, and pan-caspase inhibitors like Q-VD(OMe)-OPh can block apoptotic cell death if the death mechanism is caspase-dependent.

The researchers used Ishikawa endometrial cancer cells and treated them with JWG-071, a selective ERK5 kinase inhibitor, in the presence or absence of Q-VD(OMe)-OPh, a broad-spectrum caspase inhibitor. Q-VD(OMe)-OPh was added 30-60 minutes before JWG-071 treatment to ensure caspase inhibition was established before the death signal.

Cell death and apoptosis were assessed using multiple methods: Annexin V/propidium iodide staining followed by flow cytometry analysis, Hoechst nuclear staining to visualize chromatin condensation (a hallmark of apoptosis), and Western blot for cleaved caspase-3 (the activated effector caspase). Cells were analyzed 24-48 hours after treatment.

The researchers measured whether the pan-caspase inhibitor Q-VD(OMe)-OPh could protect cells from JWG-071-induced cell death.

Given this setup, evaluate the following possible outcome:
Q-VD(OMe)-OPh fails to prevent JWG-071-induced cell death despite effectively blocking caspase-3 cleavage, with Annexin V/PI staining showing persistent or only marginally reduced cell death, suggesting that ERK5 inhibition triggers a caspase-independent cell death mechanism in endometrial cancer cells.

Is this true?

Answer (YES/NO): NO